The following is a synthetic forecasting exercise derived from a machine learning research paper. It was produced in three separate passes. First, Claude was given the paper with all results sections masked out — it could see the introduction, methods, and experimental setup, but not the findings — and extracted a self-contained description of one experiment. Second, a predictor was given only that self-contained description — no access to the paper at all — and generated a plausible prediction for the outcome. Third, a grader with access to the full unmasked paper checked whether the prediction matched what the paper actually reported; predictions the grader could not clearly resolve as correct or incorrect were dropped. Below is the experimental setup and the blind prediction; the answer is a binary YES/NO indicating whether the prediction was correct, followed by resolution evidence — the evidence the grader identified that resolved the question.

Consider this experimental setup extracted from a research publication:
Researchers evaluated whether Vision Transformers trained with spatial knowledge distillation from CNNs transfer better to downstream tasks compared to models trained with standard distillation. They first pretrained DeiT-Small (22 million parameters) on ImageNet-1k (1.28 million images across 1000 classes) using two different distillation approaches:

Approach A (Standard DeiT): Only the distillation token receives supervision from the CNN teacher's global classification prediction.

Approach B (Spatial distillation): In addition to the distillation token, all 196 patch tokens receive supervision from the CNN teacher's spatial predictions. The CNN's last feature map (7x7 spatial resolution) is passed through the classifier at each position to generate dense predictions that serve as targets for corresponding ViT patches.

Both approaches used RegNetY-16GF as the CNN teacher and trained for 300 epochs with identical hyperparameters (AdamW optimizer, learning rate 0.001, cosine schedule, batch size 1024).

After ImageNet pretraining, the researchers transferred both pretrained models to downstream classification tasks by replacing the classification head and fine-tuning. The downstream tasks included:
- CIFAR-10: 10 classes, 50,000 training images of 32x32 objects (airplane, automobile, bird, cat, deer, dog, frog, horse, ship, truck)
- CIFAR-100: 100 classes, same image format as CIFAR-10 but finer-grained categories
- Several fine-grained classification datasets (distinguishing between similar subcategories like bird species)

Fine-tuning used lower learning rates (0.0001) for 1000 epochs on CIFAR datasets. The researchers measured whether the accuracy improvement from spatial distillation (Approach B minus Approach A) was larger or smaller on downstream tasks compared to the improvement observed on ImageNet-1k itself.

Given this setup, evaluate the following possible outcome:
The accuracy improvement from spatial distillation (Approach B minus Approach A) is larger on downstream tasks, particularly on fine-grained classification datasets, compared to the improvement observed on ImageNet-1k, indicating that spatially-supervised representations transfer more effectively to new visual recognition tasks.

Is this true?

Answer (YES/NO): NO